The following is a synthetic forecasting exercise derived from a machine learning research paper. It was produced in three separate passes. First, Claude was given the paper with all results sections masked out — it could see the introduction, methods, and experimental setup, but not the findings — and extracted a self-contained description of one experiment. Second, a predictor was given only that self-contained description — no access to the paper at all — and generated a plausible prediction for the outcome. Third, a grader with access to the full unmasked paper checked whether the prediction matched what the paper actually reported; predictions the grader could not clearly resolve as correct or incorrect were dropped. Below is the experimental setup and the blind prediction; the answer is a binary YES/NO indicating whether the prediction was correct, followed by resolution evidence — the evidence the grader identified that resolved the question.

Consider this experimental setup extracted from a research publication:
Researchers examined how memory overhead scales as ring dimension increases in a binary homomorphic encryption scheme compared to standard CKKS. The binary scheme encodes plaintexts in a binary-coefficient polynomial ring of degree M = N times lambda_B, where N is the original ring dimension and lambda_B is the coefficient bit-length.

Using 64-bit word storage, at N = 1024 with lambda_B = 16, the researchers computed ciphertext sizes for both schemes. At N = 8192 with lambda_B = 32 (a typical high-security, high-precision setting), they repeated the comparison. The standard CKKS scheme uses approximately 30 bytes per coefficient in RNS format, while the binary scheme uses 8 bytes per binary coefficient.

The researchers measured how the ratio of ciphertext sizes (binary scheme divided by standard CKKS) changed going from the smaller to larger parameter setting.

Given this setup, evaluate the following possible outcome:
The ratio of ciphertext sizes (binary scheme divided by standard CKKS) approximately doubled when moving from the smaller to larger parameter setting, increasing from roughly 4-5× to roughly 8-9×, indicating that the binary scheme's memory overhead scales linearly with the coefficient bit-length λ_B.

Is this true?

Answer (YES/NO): NO